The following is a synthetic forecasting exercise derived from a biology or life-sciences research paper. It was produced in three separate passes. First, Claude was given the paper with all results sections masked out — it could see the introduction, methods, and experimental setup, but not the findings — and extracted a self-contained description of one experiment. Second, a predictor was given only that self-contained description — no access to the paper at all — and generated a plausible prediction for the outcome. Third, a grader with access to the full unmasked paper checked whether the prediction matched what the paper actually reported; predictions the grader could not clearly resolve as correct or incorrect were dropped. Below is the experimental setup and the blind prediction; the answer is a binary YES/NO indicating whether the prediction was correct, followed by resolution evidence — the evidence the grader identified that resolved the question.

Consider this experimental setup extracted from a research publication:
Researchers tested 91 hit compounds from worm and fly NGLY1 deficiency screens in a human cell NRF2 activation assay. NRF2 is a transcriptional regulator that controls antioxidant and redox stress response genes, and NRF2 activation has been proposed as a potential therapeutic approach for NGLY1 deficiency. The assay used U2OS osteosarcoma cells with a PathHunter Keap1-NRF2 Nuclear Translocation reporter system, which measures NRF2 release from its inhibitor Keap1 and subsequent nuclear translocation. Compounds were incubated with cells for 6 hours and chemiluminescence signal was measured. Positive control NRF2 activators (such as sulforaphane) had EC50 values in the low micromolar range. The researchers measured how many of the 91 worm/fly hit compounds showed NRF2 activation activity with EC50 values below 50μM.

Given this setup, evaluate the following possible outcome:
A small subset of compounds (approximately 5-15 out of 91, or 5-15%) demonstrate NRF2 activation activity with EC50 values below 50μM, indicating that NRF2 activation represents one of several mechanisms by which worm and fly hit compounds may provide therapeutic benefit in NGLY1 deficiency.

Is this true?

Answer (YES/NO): YES